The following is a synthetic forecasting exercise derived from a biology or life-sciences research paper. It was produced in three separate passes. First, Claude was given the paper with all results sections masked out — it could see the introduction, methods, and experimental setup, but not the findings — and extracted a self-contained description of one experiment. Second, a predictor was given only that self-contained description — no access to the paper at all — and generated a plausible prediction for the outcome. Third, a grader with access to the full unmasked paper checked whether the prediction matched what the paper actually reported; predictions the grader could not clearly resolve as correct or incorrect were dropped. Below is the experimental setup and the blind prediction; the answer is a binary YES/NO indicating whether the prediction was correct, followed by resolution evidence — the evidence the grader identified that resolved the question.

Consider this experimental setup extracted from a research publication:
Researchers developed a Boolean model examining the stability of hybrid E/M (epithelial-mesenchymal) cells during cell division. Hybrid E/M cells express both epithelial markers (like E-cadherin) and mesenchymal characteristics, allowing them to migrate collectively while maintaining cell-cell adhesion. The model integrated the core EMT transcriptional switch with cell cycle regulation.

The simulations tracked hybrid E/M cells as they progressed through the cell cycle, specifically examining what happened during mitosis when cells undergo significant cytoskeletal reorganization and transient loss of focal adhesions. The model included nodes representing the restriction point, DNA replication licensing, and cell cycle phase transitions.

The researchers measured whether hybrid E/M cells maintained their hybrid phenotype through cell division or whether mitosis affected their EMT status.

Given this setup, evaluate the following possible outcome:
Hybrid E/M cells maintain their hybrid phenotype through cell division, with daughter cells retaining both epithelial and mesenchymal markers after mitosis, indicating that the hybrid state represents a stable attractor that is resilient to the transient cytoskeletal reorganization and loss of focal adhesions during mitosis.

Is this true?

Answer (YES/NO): NO